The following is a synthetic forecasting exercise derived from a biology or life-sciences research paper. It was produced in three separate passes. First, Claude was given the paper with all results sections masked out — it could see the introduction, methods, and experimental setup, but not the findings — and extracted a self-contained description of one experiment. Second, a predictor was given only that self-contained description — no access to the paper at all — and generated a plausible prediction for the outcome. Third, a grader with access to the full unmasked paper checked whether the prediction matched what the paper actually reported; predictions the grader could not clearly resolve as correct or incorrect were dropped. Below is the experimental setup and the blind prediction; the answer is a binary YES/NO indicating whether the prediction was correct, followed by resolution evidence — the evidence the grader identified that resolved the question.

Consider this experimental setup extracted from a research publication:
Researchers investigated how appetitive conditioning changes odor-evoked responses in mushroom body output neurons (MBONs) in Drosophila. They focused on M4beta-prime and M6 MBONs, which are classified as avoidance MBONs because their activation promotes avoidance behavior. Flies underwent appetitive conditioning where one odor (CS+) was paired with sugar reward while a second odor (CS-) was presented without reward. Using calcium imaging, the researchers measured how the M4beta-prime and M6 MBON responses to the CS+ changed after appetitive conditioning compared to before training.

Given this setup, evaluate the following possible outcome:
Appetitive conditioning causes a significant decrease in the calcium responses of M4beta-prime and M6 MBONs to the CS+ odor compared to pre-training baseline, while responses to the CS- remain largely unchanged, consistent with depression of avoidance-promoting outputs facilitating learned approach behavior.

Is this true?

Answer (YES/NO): YES